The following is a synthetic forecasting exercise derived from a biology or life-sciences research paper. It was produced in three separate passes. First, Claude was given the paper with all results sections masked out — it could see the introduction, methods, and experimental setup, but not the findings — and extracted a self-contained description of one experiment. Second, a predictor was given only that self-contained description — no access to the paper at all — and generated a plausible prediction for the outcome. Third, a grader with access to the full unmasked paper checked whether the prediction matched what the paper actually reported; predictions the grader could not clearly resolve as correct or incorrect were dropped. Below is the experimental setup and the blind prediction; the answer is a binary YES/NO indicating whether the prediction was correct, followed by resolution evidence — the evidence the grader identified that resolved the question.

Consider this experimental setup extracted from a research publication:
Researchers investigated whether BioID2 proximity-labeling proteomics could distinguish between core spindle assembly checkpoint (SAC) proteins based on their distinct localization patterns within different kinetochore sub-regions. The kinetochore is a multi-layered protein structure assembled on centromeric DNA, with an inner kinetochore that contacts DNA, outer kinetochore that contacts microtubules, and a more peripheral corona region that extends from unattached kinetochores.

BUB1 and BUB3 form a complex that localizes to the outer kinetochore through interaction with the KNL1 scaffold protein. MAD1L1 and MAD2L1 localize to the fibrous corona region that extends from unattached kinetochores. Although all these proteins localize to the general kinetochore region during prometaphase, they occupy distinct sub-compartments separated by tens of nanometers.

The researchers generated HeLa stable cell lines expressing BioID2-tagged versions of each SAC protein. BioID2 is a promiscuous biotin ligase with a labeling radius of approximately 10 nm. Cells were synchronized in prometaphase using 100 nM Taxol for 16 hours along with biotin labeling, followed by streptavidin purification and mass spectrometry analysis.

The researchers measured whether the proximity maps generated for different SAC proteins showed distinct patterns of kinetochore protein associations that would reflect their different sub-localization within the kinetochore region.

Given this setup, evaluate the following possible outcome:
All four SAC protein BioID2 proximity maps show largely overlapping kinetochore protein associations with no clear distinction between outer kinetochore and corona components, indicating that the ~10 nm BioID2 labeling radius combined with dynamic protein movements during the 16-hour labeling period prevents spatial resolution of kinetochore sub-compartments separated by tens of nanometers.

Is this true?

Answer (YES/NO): NO